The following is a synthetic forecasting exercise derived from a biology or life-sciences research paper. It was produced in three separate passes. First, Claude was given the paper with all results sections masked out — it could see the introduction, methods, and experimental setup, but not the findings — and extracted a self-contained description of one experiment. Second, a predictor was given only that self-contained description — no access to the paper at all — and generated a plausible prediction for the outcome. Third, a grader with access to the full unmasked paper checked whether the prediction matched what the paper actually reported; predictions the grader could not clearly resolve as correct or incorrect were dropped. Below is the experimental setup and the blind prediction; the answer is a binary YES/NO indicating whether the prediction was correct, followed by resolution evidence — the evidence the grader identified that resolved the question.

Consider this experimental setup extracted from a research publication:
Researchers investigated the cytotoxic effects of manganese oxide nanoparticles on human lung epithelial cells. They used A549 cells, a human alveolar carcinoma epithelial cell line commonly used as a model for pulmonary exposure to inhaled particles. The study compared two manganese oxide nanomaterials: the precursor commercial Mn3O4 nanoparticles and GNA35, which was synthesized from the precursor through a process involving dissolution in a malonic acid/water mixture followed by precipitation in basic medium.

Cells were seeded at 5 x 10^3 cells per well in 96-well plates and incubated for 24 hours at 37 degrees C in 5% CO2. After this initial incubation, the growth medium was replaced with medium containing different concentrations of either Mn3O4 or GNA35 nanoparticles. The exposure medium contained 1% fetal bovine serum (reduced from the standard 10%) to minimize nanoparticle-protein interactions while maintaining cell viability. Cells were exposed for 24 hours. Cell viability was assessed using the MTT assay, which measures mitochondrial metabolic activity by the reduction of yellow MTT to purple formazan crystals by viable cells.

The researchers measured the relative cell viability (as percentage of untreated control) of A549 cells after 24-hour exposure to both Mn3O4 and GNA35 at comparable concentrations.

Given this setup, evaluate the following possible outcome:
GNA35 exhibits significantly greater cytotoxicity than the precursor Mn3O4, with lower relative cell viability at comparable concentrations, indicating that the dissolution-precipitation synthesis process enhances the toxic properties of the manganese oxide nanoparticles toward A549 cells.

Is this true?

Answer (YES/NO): NO